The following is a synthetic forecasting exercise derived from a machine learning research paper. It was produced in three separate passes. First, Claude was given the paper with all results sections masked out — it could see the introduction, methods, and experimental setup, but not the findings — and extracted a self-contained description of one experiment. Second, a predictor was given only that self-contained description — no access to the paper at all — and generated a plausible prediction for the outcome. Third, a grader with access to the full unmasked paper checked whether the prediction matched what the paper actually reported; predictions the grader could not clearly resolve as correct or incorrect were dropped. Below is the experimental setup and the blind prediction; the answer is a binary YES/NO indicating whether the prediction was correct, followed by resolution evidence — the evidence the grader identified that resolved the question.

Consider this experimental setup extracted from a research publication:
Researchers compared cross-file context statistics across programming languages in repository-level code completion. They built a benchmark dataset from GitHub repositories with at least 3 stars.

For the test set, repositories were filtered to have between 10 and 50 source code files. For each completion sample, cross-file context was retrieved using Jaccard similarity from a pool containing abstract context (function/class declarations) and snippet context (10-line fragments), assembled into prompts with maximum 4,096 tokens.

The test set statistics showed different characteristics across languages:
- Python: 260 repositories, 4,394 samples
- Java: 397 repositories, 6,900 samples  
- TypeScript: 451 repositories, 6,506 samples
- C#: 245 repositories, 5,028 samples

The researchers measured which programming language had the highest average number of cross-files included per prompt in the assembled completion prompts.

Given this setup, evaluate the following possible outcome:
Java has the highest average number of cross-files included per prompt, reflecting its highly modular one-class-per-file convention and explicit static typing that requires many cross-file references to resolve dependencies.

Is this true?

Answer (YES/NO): NO